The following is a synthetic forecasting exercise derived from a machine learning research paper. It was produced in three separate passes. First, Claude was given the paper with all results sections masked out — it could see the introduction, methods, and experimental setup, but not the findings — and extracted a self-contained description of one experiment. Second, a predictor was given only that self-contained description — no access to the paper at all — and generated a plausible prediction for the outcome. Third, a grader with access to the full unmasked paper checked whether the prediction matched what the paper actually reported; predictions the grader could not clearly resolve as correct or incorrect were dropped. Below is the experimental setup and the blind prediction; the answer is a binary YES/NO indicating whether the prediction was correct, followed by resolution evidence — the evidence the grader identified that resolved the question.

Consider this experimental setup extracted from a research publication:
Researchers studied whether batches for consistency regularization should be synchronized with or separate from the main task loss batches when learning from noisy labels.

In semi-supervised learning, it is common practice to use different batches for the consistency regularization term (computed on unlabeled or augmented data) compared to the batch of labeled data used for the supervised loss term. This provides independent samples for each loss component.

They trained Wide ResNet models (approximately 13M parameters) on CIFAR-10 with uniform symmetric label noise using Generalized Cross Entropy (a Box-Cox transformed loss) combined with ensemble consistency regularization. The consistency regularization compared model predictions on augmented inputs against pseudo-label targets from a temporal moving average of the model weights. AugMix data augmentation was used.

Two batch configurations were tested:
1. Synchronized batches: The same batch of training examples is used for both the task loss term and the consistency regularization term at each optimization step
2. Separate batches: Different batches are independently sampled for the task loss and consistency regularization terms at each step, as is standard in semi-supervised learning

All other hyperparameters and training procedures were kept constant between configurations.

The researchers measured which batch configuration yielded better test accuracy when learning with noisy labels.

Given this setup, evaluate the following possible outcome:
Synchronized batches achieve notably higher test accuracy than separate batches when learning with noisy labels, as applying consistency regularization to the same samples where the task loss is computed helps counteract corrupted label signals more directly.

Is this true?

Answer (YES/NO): YES